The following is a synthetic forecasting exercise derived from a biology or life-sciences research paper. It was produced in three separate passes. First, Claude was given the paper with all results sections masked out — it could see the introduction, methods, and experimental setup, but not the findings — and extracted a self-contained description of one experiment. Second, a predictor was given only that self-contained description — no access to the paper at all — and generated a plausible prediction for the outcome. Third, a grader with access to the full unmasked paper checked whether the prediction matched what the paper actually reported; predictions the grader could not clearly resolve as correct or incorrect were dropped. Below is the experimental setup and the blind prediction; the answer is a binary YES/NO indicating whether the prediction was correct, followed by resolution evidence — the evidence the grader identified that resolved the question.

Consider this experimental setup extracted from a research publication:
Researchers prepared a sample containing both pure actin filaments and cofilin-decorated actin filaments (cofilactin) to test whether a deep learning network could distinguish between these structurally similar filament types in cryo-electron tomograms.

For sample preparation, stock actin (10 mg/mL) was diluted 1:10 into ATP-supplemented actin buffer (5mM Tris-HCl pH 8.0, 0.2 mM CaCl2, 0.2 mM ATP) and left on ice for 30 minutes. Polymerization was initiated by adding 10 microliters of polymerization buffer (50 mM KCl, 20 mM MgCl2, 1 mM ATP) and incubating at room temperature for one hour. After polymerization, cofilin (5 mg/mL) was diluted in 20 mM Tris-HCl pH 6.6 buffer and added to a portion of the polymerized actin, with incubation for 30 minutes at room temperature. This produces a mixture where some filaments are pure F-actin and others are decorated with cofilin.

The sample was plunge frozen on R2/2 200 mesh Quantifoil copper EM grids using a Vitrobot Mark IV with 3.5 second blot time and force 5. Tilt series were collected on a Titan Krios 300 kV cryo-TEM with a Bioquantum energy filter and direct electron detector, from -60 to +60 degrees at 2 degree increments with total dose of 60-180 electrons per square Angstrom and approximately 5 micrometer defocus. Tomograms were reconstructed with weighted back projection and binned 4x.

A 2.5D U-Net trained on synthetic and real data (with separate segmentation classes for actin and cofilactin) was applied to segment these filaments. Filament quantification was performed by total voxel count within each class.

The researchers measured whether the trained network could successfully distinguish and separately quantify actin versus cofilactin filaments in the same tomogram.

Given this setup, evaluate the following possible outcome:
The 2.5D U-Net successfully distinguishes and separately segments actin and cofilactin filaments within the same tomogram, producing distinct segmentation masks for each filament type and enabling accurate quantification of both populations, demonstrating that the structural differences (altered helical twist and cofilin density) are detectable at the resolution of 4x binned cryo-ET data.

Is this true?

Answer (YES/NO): YES